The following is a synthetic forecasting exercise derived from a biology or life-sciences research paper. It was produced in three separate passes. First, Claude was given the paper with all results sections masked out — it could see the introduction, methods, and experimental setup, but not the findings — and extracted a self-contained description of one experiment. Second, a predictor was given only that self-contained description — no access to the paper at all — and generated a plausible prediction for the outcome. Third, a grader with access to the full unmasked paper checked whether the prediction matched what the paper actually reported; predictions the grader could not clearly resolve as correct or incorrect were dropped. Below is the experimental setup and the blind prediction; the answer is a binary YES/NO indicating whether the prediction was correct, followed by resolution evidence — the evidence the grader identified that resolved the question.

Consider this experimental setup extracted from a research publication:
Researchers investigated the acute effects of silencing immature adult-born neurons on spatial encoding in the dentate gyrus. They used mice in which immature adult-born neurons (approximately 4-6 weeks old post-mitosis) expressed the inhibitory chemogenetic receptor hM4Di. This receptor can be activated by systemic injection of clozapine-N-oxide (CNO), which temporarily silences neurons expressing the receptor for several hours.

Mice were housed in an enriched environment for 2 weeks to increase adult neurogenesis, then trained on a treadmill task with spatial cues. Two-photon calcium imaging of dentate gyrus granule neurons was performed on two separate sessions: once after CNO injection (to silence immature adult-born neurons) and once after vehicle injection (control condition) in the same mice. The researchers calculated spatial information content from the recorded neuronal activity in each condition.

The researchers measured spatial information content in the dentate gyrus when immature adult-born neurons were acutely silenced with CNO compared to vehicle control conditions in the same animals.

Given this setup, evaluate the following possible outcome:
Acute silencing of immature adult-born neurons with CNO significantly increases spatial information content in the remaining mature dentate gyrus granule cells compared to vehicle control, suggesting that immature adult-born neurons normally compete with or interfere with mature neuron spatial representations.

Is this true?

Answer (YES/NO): NO